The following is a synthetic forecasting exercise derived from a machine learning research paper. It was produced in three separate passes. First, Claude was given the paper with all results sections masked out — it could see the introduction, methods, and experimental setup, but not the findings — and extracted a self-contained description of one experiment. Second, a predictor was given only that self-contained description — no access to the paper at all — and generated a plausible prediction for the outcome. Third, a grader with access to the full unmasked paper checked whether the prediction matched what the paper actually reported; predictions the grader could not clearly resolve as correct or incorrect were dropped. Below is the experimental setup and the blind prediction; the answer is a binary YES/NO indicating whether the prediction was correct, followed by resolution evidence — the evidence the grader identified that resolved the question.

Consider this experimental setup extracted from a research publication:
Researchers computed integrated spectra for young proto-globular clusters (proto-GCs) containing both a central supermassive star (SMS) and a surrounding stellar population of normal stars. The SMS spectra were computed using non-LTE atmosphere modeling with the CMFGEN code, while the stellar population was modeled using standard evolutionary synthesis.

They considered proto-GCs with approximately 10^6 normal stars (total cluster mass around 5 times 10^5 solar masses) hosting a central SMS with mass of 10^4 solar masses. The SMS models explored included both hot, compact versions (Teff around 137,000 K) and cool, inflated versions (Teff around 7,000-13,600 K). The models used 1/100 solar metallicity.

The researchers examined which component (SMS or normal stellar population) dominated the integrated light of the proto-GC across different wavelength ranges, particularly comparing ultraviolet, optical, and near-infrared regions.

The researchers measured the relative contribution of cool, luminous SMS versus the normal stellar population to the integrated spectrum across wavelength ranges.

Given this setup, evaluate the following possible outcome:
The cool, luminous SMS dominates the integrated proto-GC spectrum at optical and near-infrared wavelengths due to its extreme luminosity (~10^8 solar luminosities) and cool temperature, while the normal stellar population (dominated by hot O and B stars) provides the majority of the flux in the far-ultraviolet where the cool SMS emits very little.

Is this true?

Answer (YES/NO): YES